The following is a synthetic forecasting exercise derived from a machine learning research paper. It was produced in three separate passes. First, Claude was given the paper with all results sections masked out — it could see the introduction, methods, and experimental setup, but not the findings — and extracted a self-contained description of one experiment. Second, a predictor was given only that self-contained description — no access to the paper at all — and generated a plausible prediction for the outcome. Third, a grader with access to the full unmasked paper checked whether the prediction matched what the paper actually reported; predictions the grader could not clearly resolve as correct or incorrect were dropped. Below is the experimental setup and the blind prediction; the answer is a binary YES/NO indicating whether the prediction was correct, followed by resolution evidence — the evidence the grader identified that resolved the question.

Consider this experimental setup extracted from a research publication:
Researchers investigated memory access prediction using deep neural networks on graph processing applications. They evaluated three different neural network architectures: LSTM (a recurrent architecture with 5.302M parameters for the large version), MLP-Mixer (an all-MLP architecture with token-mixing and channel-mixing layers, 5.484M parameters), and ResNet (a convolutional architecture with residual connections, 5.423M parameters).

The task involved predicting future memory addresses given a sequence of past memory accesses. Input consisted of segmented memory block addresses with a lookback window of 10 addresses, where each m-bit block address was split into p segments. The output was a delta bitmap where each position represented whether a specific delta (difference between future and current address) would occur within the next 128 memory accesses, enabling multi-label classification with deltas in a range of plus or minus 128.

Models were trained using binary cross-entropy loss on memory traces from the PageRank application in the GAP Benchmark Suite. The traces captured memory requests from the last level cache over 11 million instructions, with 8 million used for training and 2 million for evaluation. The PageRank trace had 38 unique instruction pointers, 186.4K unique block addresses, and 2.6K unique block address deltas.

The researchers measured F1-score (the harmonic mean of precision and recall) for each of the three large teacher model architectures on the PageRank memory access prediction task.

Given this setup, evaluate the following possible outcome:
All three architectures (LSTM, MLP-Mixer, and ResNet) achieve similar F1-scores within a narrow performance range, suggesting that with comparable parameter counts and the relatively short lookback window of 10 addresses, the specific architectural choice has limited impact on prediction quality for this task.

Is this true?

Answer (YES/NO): NO